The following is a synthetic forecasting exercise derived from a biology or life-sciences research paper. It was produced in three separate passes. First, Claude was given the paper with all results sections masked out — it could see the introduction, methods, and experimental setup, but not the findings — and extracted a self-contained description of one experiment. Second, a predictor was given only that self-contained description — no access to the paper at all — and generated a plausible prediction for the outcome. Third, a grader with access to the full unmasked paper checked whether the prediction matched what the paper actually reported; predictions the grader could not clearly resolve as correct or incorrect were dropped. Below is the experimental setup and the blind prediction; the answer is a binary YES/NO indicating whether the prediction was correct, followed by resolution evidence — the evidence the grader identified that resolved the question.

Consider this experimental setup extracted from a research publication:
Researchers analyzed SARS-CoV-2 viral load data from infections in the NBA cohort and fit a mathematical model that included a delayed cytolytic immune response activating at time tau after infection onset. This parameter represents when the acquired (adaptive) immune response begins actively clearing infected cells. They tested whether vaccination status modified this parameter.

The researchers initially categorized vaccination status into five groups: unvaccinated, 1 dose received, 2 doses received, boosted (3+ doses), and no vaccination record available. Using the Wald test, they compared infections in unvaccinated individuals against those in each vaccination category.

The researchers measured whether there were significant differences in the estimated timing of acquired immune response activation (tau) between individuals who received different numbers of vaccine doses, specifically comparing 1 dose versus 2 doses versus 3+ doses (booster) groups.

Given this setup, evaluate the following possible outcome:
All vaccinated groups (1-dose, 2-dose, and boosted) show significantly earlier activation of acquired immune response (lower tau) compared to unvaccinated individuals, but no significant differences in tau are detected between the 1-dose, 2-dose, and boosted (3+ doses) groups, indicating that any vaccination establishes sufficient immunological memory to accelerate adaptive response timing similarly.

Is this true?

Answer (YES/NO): YES